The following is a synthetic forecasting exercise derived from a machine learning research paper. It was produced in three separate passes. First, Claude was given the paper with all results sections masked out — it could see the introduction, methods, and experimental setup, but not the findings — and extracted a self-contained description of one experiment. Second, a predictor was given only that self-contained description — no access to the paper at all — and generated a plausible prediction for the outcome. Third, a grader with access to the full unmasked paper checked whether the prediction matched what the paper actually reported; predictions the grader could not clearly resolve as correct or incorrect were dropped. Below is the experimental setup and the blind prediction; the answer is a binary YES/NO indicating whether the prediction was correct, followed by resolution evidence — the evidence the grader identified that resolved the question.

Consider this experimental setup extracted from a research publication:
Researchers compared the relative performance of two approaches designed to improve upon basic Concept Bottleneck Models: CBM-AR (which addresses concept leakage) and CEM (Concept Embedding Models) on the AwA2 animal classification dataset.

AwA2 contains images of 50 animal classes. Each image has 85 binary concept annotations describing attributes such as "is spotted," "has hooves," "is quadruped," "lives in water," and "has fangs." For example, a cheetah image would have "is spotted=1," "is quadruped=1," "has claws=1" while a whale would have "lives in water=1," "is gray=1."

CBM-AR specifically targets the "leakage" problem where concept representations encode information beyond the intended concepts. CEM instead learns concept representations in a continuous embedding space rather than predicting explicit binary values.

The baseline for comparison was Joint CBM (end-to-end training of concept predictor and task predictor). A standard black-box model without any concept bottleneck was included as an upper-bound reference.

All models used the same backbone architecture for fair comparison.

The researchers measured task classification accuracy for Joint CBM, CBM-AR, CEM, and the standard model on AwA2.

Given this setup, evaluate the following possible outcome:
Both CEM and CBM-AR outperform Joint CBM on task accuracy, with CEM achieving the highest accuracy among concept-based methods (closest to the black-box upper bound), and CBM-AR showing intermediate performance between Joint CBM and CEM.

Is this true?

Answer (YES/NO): YES